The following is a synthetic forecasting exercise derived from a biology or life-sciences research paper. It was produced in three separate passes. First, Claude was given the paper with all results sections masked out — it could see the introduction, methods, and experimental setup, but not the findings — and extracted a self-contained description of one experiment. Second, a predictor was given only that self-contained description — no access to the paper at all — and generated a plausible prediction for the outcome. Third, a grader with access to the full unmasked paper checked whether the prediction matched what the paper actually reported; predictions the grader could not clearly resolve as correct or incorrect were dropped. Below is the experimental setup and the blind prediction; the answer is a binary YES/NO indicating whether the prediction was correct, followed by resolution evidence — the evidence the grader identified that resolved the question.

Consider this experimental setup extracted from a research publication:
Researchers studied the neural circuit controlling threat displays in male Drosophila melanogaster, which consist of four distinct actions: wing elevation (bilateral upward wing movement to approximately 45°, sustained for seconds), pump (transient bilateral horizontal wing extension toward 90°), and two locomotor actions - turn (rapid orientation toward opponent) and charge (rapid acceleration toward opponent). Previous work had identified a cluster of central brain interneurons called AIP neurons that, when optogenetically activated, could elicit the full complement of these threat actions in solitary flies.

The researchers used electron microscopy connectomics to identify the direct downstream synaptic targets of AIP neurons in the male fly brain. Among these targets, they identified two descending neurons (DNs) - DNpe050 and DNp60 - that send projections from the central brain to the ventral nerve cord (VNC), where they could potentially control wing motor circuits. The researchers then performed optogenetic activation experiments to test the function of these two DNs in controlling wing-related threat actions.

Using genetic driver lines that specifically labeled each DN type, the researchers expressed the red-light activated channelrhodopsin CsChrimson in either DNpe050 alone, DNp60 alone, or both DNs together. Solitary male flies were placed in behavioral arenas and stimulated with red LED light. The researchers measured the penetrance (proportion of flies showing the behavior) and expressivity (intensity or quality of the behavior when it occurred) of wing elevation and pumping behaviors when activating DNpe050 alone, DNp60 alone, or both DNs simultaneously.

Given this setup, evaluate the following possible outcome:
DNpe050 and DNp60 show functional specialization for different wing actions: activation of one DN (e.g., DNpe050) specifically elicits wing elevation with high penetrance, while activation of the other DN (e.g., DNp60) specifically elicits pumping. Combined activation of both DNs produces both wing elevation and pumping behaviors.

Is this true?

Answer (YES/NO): NO